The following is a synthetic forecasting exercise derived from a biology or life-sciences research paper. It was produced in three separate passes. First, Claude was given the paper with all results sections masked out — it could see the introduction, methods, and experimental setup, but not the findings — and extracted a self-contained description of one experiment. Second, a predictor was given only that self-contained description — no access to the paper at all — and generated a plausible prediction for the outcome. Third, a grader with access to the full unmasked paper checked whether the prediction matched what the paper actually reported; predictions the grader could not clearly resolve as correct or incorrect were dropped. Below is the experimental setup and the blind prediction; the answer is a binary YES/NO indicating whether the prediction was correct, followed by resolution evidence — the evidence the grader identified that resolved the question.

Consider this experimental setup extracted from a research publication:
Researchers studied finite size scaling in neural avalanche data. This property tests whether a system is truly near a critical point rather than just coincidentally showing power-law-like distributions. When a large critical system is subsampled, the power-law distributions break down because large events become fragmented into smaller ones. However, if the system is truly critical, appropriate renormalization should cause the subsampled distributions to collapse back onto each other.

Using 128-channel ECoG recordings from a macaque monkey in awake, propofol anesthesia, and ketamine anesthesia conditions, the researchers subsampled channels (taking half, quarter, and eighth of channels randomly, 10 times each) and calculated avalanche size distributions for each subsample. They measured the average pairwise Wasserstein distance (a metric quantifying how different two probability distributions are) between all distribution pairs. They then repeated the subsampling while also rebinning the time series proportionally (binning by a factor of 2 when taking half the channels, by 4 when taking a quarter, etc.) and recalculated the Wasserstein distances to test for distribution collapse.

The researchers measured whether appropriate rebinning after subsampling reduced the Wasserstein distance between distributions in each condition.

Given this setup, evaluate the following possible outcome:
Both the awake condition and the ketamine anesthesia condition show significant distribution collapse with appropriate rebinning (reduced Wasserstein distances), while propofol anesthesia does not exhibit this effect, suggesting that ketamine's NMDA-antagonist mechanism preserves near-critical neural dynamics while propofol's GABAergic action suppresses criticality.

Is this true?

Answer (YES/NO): NO